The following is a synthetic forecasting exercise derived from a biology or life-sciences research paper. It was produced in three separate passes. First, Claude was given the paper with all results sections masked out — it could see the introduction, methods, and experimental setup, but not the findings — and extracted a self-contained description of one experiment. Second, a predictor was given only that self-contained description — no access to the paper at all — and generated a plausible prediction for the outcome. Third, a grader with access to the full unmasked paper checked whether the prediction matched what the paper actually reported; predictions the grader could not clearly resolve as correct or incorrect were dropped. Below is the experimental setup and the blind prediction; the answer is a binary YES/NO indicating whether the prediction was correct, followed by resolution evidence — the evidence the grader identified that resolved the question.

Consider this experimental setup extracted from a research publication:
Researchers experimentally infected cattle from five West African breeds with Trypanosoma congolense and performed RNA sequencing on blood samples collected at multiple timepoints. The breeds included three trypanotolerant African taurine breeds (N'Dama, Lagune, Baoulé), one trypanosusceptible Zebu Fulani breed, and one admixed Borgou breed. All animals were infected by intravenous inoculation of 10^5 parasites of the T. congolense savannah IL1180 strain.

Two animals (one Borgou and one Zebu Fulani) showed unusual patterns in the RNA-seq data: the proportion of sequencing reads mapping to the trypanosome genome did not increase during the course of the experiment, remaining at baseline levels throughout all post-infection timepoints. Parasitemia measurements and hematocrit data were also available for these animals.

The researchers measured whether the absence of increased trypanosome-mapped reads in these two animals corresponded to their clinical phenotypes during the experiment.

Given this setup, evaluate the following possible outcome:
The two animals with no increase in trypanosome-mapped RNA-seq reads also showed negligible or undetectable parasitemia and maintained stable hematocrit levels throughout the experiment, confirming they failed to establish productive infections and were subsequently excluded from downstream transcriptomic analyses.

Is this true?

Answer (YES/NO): NO